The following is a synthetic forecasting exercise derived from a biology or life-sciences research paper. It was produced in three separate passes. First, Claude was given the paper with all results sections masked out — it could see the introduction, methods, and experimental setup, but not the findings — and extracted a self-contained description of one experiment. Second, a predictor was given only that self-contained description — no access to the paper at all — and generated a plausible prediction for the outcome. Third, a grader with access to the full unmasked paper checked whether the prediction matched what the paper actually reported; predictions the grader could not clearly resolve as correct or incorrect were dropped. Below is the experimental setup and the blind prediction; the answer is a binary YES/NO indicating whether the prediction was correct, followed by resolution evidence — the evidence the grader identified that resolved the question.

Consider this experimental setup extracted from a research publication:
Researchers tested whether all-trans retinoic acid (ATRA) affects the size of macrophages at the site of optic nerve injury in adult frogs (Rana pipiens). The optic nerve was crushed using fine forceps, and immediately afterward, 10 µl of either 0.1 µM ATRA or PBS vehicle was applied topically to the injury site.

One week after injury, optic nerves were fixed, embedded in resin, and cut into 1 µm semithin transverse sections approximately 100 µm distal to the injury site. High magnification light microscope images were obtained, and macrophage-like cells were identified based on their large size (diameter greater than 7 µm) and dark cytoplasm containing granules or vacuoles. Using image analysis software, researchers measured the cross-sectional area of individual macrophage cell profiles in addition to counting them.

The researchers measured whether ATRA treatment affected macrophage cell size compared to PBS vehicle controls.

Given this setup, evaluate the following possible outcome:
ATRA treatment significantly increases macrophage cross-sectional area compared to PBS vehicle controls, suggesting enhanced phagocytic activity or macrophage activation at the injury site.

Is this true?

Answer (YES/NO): YES